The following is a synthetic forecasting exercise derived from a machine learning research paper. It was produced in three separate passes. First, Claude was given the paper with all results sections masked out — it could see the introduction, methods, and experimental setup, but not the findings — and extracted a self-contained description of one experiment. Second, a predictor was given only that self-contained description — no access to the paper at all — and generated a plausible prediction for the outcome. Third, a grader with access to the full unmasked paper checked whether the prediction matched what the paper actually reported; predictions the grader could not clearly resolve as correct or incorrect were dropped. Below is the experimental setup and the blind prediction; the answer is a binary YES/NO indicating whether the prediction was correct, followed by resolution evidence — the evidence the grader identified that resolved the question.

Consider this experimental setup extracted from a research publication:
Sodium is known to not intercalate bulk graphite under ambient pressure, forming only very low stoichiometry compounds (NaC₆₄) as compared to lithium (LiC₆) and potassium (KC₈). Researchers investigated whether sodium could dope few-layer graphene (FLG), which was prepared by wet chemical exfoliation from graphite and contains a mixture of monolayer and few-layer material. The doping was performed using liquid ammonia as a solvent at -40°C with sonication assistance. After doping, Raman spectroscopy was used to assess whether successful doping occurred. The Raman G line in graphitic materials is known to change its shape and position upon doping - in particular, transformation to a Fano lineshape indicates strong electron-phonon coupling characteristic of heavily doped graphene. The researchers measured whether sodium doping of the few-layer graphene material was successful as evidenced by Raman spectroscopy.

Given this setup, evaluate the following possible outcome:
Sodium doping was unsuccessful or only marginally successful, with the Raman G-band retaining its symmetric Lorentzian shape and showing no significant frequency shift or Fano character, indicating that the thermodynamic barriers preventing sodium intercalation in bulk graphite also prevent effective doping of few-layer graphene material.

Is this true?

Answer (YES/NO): NO